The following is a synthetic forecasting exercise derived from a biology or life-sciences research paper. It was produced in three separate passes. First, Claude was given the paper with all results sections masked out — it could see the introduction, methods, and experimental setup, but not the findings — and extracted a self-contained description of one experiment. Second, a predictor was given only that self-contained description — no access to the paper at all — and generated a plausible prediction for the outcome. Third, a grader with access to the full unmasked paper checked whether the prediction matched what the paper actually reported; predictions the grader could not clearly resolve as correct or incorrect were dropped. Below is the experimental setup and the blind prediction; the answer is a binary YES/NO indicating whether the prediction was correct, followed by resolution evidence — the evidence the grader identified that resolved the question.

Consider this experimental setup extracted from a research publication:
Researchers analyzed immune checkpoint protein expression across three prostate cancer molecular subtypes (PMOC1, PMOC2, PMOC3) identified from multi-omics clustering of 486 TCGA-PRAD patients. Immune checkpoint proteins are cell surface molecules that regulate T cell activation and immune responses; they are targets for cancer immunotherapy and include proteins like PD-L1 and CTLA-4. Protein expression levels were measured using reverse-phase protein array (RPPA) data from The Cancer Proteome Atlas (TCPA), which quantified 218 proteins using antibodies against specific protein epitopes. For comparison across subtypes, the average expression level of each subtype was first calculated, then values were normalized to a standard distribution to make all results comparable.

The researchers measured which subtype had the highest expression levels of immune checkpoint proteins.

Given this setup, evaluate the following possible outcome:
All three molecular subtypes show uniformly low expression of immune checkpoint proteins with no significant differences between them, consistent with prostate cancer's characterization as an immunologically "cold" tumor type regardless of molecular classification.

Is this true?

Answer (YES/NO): NO